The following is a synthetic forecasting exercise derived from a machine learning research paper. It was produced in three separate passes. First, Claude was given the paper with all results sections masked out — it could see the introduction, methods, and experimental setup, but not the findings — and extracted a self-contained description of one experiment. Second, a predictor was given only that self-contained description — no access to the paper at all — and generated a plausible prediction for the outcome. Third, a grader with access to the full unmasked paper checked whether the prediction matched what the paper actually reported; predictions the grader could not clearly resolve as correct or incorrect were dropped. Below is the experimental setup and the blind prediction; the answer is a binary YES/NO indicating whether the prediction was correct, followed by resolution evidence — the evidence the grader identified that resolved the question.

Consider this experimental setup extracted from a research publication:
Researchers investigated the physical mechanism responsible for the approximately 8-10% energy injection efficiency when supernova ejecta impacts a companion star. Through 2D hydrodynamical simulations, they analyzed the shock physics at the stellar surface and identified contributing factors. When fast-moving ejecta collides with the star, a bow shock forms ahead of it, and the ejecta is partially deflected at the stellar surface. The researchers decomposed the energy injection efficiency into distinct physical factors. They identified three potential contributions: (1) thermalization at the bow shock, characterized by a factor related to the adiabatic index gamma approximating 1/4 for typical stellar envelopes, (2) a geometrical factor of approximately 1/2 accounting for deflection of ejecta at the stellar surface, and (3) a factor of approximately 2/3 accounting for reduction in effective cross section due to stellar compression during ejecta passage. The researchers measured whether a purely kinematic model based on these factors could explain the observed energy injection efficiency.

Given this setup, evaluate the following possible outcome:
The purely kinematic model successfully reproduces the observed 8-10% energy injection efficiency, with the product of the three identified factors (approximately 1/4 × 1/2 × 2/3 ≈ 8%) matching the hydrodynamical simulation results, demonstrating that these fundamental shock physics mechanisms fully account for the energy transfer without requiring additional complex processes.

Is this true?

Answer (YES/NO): YES